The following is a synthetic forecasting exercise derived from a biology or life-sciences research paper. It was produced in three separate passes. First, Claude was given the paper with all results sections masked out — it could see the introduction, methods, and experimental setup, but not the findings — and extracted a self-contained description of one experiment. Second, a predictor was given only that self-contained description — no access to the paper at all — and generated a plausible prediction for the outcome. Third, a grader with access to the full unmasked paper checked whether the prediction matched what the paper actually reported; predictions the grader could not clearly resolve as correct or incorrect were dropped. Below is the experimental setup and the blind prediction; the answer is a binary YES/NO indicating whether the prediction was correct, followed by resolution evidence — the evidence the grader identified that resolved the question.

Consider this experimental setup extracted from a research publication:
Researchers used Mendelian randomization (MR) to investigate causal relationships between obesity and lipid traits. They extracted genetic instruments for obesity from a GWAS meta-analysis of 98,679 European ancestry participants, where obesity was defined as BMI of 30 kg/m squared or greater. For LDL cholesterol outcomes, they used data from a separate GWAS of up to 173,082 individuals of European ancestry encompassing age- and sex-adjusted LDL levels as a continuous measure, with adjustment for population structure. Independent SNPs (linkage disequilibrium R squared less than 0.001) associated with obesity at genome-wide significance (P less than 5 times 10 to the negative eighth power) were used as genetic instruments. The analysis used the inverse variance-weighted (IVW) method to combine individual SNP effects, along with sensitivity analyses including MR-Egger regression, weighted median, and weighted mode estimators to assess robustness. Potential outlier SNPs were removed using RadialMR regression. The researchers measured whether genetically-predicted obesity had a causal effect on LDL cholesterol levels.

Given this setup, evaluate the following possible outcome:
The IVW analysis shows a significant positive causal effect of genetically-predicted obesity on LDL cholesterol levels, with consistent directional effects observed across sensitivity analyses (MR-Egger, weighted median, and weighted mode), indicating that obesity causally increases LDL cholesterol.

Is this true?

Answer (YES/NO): NO